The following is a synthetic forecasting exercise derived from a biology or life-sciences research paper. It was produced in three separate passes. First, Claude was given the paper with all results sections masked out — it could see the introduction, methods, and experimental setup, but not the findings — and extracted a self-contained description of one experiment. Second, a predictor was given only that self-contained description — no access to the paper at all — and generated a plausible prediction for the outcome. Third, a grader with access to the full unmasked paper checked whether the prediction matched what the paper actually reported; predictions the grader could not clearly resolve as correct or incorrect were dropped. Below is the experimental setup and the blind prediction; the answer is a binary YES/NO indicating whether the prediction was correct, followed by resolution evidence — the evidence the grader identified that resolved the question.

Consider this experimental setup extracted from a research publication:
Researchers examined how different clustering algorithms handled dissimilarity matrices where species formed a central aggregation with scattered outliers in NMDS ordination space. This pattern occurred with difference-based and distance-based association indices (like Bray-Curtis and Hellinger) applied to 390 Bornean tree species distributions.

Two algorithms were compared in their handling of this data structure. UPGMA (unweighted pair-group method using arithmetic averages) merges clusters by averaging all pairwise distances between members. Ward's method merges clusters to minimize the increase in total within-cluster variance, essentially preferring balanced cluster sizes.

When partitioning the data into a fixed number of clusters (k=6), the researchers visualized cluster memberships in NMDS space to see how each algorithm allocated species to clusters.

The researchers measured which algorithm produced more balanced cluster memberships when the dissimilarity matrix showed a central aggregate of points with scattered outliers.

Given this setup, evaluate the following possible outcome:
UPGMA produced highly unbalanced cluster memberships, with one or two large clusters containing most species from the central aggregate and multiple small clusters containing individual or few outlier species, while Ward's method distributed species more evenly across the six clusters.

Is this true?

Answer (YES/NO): YES